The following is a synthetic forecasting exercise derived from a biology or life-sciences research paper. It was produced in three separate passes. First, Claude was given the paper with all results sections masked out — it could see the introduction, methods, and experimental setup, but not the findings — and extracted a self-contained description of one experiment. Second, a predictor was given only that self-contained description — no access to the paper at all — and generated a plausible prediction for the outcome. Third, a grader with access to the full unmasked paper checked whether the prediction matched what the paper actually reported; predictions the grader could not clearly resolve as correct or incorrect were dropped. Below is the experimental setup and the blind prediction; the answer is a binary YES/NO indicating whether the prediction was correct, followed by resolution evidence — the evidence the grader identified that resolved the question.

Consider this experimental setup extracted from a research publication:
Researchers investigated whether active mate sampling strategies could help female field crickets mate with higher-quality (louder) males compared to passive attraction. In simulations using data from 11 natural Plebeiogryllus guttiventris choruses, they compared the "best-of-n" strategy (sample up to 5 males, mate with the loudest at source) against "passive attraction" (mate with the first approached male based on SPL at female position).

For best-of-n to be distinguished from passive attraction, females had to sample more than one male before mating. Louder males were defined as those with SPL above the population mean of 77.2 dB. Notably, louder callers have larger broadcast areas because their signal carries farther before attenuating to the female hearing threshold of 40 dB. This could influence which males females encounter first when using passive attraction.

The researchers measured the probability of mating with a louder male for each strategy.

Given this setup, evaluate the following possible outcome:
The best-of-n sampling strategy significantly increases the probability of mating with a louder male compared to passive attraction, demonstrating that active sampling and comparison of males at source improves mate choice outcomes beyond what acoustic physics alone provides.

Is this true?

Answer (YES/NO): NO